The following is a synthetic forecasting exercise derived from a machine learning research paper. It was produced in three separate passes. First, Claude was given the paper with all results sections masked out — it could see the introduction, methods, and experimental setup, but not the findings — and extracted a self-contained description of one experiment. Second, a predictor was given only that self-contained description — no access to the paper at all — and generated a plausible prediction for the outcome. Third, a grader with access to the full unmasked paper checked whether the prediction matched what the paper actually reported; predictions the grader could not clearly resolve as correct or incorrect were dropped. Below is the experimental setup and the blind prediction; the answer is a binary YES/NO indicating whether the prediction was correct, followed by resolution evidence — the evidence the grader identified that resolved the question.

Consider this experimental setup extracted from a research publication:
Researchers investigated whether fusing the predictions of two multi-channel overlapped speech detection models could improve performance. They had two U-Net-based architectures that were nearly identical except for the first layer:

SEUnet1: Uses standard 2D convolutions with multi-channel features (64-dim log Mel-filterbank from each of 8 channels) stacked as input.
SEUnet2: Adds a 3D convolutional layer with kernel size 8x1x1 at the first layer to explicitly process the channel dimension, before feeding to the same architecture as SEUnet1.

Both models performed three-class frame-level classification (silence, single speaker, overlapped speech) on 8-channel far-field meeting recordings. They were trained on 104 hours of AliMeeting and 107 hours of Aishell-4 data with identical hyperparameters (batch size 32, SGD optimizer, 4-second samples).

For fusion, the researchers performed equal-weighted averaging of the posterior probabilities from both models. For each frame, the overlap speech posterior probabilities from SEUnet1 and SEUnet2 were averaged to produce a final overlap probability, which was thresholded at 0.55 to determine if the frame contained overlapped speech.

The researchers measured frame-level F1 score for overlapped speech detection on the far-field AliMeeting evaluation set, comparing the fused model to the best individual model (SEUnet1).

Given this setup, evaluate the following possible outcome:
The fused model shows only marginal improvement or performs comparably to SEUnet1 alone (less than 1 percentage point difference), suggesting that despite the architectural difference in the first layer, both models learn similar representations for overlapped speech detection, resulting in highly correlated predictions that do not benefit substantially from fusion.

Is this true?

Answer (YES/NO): YES